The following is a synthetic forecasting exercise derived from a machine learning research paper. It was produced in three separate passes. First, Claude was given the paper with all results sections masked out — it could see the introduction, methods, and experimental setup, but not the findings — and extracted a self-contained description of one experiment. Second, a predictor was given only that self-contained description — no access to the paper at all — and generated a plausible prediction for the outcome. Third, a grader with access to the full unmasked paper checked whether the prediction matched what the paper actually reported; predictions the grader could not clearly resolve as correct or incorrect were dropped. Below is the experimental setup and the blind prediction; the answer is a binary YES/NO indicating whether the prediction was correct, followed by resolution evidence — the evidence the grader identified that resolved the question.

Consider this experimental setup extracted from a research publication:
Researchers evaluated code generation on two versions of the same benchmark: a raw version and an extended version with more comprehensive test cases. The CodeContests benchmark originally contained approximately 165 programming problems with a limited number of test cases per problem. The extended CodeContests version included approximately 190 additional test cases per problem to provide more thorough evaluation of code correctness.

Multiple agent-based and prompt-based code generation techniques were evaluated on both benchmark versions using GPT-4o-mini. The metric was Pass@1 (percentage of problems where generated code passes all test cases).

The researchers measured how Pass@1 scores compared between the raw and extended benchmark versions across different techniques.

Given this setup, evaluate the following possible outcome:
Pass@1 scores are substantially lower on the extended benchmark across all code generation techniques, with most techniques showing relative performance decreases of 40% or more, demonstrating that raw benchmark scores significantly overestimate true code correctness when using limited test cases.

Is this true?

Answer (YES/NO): NO